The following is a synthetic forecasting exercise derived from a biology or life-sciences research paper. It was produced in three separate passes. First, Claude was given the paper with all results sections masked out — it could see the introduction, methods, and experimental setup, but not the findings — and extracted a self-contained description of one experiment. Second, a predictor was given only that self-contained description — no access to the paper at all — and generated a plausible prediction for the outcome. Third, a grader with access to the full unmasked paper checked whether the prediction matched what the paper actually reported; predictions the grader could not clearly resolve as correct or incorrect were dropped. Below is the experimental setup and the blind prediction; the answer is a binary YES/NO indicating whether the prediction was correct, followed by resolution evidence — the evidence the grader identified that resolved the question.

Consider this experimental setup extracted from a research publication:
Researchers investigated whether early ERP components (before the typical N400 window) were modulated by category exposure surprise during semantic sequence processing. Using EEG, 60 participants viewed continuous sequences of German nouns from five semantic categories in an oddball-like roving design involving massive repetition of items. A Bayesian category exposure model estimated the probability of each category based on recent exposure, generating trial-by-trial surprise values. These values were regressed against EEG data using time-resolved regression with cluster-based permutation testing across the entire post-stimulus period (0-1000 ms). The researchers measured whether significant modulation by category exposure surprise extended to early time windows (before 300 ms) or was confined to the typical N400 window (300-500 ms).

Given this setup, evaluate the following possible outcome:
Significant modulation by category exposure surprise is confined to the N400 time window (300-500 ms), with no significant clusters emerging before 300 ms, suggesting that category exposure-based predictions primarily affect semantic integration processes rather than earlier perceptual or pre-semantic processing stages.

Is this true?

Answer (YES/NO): NO